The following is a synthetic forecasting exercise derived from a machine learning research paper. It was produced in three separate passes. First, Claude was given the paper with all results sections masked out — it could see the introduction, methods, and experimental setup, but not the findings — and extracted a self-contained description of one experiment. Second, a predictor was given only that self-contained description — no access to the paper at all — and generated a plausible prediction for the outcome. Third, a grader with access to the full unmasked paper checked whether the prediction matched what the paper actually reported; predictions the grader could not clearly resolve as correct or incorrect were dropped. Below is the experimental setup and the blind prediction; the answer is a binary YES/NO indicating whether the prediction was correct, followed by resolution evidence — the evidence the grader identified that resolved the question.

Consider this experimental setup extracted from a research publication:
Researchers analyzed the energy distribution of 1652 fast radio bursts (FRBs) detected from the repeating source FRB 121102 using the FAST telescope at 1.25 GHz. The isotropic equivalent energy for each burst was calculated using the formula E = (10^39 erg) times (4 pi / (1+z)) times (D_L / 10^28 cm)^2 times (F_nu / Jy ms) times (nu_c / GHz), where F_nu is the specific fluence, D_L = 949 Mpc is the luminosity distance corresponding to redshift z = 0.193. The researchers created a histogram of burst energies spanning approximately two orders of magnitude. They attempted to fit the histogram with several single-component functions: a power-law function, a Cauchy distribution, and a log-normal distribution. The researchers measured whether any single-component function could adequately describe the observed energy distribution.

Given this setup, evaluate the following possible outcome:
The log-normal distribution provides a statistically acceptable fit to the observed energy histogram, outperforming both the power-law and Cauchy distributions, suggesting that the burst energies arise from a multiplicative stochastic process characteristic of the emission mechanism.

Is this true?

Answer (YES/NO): NO